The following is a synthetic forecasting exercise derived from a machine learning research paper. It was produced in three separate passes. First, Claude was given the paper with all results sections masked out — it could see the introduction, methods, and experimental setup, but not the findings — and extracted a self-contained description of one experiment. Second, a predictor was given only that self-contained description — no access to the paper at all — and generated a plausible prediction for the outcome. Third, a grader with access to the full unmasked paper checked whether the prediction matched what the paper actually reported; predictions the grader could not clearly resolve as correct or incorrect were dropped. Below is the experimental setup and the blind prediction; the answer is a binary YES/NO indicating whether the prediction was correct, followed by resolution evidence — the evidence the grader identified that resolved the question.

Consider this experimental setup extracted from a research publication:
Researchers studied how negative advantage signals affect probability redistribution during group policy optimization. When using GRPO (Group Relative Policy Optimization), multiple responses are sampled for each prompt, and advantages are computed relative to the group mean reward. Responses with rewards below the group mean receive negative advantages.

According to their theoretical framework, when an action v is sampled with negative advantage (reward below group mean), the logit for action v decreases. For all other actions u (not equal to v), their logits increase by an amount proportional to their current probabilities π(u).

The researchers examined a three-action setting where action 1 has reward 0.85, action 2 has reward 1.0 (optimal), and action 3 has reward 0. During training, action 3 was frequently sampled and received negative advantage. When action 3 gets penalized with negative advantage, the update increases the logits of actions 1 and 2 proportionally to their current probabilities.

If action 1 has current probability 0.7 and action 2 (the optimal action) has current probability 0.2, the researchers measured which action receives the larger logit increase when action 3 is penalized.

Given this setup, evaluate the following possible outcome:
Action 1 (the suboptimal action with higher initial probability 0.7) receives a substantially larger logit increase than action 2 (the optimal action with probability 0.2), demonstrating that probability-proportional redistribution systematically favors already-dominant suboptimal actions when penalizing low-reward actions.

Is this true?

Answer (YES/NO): YES